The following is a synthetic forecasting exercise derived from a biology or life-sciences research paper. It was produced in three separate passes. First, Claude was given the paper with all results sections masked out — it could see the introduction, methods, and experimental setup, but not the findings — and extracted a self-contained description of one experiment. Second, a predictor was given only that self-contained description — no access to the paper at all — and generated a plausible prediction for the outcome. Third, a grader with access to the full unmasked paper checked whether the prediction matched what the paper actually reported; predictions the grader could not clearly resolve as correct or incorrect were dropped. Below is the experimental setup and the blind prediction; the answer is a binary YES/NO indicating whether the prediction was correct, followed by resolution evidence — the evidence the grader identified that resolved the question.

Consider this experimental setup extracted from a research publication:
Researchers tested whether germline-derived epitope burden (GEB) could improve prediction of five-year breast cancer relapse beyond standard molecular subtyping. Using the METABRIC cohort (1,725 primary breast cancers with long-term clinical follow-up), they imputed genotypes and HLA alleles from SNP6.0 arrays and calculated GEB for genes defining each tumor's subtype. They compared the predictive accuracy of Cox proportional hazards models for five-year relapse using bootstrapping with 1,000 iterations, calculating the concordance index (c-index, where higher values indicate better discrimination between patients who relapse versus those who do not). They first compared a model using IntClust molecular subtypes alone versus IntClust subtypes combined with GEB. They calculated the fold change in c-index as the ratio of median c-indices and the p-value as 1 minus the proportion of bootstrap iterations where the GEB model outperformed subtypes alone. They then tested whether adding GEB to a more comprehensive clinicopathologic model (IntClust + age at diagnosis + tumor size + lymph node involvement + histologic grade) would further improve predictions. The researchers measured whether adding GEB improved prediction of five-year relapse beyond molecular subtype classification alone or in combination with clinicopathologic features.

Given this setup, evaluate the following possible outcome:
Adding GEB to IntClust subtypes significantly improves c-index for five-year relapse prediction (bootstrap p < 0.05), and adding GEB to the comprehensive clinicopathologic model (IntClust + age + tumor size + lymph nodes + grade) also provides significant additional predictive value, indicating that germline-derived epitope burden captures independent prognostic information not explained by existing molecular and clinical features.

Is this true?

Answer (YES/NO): NO